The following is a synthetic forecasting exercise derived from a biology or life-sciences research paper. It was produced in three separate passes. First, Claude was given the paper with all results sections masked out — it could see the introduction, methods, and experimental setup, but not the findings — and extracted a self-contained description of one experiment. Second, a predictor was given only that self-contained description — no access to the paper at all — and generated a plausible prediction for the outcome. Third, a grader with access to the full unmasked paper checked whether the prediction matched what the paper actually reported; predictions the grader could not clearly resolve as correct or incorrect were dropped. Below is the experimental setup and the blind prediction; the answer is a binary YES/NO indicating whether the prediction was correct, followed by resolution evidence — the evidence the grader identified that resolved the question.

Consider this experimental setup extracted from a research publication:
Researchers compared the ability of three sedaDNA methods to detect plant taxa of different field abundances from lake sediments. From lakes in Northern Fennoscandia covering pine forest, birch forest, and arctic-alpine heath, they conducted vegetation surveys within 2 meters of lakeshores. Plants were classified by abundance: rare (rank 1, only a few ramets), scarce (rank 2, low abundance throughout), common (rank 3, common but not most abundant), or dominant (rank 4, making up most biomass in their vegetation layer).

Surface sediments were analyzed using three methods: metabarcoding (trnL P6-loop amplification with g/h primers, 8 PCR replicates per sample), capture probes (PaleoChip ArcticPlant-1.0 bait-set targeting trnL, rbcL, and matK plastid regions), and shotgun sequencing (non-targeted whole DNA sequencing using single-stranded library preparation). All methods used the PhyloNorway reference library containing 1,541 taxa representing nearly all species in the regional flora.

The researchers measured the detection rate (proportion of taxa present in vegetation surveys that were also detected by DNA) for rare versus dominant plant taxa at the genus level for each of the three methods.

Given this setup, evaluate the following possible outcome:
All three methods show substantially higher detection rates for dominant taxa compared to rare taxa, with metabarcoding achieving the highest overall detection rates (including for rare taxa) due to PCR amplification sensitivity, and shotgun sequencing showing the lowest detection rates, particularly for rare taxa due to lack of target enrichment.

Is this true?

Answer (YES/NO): NO